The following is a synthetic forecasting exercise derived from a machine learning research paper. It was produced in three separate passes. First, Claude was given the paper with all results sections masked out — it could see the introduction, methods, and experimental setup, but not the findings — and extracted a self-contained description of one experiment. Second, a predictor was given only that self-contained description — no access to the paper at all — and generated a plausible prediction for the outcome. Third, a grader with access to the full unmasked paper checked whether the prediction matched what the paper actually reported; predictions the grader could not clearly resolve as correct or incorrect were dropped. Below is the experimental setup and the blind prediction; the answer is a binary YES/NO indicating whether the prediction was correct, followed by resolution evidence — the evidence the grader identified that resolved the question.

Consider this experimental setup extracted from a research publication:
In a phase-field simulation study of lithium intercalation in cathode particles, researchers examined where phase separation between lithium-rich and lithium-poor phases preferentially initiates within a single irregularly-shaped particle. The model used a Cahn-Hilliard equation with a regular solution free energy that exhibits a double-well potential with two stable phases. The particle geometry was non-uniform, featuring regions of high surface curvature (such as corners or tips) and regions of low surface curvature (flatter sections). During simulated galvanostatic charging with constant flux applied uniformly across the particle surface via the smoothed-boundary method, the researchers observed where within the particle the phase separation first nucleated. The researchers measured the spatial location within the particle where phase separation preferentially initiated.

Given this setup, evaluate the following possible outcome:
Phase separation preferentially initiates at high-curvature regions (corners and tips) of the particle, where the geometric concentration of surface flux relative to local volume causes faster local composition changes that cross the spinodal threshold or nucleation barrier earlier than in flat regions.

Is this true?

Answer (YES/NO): YES